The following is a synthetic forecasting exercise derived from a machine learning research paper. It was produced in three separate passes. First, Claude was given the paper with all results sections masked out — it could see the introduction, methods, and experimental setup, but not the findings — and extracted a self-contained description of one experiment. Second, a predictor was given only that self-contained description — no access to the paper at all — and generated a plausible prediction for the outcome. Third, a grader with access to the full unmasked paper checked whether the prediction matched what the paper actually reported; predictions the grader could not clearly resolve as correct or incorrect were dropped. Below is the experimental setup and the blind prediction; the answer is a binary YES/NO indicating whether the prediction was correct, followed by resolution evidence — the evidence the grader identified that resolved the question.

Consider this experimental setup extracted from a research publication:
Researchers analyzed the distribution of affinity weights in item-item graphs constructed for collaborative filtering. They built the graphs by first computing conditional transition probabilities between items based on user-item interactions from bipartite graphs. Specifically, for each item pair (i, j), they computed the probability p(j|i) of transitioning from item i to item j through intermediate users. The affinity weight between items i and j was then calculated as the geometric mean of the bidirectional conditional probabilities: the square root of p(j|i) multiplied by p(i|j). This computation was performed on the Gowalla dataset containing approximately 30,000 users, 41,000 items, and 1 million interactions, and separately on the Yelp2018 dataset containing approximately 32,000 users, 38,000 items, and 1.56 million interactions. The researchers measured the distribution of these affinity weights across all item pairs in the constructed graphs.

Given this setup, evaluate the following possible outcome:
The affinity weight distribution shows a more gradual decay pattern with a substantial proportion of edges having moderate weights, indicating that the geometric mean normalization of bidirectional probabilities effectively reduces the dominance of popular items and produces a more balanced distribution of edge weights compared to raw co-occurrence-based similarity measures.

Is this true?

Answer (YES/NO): NO